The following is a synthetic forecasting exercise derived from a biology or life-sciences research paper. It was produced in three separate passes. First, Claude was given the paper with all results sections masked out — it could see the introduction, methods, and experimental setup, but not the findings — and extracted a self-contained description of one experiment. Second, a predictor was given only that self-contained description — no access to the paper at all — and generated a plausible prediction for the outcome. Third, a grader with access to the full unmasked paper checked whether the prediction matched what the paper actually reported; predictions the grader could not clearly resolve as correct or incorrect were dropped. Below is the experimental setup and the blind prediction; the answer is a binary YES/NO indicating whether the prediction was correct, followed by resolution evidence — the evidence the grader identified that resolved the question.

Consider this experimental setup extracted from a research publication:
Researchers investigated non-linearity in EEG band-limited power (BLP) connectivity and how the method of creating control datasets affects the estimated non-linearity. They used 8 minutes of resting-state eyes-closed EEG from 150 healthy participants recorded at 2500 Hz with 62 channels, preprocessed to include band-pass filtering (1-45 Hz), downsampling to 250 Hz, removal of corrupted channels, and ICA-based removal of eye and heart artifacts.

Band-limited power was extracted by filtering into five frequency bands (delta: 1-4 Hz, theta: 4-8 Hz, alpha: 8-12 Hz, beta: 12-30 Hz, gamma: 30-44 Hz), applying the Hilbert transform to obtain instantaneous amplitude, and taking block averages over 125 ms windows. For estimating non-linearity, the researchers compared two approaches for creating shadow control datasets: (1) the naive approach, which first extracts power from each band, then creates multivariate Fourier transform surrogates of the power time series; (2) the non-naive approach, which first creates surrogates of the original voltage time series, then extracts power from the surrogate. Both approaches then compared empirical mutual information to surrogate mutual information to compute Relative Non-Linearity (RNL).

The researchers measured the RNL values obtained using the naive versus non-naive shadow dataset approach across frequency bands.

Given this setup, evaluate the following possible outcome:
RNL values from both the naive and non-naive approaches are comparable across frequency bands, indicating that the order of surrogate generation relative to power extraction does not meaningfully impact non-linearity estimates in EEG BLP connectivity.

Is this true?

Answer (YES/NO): NO